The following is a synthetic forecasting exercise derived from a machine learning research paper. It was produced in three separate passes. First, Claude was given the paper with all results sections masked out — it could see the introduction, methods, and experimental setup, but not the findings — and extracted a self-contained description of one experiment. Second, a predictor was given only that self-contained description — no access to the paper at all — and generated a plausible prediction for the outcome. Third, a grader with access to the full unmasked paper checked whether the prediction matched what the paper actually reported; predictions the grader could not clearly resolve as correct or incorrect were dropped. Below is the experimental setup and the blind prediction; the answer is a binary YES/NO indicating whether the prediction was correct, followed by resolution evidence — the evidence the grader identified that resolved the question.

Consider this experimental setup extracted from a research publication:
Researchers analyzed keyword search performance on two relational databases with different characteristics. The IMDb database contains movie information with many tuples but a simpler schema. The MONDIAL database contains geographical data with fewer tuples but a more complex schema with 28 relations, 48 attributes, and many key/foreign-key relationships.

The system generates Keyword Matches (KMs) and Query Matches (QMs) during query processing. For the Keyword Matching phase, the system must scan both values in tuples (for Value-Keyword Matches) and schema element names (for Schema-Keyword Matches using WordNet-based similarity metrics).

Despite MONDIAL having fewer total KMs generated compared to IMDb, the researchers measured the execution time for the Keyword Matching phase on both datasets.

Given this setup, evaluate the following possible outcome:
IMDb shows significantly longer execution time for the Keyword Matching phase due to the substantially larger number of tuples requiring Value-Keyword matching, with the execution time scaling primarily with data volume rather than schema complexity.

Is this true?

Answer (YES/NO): NO